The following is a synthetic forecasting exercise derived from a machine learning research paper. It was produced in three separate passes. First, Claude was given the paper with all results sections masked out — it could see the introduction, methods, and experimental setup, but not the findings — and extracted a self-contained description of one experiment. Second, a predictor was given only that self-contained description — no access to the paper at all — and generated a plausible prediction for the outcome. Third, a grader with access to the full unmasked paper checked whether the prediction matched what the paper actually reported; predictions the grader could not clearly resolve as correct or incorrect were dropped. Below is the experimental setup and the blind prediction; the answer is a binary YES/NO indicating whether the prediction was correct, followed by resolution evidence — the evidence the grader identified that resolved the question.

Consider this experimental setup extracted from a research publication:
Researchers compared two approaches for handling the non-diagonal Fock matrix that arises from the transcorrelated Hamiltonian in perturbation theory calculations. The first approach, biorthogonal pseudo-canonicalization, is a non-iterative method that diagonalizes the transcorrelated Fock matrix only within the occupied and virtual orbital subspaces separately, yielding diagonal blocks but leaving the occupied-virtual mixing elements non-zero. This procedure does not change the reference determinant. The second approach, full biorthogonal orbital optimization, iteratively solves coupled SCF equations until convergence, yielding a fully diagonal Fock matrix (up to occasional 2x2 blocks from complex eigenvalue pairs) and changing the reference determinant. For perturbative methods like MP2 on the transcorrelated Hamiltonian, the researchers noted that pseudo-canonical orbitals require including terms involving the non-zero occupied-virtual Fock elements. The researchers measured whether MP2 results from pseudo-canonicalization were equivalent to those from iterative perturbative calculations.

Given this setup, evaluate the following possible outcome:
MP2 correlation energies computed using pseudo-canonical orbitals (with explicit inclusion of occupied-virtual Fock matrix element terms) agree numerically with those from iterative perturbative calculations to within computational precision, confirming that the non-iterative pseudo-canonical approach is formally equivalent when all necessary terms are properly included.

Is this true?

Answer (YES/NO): YES